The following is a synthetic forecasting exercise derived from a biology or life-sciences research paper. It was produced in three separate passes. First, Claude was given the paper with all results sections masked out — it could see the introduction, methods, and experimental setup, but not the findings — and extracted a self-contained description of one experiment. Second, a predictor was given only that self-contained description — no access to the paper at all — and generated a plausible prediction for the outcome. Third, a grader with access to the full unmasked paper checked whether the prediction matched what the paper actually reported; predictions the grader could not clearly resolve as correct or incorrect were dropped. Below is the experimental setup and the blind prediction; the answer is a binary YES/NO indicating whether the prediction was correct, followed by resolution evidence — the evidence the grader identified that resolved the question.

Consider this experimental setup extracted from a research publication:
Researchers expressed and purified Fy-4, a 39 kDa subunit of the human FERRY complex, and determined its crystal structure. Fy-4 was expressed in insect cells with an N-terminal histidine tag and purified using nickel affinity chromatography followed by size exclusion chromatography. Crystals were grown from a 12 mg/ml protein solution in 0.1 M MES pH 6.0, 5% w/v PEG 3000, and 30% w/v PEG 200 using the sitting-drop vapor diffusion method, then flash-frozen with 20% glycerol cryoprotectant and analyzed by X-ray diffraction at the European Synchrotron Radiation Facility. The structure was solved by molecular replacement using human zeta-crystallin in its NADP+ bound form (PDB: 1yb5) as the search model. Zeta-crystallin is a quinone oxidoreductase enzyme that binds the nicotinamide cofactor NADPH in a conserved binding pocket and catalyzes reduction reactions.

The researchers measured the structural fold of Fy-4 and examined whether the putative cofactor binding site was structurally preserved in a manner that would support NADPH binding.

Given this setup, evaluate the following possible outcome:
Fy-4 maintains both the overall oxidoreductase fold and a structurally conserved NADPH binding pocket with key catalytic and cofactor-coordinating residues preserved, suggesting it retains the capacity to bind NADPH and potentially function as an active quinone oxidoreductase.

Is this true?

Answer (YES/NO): NO